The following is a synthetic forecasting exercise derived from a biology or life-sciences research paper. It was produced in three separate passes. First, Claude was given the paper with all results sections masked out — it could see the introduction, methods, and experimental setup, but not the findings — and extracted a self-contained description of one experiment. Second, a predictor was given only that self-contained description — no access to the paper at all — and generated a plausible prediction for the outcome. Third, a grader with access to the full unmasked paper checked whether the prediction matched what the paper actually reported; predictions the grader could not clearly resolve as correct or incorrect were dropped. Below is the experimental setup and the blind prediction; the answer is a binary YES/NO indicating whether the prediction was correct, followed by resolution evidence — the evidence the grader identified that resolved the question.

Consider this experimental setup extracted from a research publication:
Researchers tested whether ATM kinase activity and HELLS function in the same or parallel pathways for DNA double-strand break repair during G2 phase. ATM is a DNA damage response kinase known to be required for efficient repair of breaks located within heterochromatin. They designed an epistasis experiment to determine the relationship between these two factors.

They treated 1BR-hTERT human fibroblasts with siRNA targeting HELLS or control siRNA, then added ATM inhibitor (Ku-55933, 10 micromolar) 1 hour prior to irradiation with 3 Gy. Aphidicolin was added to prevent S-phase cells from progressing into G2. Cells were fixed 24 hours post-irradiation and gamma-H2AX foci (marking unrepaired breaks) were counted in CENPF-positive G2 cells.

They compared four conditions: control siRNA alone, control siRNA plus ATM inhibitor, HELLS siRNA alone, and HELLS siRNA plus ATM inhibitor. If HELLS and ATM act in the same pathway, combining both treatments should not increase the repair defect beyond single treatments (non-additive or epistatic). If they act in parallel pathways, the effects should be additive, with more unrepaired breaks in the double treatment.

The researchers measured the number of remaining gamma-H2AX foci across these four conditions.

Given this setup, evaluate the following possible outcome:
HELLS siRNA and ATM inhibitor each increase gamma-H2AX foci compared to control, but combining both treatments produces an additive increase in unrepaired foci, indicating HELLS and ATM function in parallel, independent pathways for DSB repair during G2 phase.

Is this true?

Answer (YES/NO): NO